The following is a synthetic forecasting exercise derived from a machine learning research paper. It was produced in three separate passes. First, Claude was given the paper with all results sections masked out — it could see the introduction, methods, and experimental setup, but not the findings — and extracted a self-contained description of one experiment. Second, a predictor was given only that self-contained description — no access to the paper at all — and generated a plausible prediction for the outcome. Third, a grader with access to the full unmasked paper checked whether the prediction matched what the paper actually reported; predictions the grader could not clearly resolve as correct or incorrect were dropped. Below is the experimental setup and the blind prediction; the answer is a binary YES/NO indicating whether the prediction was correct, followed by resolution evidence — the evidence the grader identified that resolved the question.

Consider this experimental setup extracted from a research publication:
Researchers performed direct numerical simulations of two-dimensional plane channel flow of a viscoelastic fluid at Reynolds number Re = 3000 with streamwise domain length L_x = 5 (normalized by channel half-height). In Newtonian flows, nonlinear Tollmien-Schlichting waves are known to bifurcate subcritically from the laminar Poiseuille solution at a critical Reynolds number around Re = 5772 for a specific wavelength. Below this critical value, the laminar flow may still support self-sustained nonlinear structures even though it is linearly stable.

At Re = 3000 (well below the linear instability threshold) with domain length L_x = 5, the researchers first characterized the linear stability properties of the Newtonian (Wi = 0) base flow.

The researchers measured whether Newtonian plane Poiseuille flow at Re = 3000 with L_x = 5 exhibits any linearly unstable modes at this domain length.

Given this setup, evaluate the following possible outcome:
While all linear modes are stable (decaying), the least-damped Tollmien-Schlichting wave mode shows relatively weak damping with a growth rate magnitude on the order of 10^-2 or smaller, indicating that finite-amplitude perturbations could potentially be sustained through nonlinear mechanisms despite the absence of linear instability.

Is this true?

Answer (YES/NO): YES